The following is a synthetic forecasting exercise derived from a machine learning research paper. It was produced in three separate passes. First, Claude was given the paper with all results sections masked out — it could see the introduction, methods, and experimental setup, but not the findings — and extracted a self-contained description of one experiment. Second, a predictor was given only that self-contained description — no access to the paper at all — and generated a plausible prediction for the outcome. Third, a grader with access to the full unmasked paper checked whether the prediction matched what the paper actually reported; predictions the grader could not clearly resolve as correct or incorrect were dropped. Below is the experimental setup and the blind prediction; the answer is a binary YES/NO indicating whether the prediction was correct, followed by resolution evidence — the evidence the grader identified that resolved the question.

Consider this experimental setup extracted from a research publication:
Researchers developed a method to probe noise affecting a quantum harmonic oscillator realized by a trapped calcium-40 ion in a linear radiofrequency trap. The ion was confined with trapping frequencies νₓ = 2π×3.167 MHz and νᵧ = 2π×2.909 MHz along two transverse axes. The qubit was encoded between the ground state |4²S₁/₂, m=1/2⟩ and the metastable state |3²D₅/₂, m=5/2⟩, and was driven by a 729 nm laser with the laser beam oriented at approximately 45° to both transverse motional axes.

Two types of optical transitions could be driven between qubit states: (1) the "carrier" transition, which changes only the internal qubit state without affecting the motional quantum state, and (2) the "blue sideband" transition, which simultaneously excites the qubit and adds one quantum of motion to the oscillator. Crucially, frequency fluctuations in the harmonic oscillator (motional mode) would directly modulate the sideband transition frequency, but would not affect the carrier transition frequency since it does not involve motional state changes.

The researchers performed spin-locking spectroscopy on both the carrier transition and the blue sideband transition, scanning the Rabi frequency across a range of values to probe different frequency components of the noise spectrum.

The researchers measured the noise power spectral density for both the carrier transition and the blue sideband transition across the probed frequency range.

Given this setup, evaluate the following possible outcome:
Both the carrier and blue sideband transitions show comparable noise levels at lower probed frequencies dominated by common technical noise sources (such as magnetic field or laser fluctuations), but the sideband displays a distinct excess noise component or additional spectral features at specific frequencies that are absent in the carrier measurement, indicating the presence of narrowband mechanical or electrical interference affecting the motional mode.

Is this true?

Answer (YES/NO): YES